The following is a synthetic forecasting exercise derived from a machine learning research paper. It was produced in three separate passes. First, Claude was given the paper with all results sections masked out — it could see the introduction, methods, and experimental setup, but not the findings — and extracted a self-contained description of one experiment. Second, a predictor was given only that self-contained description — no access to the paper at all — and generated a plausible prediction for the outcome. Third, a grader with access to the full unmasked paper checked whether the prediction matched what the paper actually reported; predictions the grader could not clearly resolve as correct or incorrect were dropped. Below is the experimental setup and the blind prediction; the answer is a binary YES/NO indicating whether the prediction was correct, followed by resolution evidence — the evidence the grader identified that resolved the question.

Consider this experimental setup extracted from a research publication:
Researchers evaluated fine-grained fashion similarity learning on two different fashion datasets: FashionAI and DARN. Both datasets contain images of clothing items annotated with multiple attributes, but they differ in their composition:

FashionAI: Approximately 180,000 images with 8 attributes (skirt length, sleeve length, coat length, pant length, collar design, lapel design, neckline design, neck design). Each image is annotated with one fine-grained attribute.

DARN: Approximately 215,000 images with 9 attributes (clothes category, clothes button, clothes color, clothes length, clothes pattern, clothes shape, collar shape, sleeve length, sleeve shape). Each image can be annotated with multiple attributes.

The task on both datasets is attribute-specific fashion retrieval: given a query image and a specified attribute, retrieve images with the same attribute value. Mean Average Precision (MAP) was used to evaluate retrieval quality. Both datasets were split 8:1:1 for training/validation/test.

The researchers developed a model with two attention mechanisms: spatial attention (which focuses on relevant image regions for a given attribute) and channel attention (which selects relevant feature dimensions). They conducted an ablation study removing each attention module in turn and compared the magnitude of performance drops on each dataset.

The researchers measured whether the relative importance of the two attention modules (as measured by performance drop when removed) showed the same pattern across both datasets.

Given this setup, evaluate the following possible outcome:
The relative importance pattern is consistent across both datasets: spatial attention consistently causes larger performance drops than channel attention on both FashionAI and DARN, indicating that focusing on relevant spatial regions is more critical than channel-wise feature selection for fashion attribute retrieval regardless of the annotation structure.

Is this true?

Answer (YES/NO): NO